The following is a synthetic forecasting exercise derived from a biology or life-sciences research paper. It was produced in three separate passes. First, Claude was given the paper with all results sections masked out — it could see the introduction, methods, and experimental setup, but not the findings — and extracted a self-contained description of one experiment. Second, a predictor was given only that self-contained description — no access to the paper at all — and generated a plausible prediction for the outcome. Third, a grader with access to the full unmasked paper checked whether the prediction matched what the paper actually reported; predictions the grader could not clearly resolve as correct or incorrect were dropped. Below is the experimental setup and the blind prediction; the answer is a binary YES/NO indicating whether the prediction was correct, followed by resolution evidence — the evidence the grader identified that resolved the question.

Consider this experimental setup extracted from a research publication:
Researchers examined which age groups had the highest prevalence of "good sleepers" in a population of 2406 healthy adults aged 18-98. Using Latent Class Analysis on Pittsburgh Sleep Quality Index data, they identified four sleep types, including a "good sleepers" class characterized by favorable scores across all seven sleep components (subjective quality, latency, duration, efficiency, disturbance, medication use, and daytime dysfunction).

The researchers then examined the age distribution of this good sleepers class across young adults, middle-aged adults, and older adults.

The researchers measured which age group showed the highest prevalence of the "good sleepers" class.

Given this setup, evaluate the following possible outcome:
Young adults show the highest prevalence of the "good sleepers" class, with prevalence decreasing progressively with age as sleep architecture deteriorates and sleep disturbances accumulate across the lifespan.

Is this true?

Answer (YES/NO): NO